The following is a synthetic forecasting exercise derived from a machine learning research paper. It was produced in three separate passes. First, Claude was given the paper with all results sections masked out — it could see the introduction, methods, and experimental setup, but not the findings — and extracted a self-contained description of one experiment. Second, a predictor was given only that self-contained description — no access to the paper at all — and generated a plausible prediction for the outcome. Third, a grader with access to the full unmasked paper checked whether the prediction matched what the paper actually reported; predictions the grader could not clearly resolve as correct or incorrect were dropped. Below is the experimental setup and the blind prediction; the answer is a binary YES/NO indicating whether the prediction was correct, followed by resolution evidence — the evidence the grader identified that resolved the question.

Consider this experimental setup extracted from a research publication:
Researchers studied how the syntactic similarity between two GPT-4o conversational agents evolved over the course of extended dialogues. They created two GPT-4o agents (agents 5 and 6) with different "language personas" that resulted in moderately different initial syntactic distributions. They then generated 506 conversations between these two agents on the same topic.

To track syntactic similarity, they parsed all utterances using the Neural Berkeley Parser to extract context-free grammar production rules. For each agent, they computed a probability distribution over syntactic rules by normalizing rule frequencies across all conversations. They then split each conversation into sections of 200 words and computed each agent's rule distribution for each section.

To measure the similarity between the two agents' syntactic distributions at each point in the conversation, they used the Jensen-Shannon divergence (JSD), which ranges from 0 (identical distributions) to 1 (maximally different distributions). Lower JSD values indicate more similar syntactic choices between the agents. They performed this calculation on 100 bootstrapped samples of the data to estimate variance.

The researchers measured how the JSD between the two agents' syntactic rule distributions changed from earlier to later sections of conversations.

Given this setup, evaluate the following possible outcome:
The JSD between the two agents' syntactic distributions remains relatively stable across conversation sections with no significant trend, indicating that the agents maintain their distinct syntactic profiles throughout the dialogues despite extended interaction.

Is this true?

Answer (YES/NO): NO